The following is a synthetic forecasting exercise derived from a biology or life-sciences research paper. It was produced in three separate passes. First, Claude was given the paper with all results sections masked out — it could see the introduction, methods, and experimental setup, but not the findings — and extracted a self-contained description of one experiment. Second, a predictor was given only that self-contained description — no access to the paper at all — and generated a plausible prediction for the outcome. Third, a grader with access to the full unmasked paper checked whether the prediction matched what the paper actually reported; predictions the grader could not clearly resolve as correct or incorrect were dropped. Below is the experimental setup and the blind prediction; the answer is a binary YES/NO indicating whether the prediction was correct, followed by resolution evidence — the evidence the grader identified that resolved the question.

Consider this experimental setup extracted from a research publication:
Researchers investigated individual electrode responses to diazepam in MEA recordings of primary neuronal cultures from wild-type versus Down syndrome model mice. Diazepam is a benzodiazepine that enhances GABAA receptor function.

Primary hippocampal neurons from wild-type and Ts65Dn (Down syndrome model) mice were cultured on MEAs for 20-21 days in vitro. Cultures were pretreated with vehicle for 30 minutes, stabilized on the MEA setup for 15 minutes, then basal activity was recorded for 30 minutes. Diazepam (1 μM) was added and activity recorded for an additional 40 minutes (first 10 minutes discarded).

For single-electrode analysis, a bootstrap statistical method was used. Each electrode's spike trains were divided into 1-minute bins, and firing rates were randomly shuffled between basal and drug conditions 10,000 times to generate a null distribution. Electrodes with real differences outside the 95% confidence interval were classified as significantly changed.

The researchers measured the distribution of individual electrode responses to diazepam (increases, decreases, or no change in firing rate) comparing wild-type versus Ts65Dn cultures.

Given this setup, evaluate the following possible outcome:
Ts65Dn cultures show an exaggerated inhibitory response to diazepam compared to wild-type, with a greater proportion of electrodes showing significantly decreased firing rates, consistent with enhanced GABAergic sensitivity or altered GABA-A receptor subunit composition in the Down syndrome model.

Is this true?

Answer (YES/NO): NO